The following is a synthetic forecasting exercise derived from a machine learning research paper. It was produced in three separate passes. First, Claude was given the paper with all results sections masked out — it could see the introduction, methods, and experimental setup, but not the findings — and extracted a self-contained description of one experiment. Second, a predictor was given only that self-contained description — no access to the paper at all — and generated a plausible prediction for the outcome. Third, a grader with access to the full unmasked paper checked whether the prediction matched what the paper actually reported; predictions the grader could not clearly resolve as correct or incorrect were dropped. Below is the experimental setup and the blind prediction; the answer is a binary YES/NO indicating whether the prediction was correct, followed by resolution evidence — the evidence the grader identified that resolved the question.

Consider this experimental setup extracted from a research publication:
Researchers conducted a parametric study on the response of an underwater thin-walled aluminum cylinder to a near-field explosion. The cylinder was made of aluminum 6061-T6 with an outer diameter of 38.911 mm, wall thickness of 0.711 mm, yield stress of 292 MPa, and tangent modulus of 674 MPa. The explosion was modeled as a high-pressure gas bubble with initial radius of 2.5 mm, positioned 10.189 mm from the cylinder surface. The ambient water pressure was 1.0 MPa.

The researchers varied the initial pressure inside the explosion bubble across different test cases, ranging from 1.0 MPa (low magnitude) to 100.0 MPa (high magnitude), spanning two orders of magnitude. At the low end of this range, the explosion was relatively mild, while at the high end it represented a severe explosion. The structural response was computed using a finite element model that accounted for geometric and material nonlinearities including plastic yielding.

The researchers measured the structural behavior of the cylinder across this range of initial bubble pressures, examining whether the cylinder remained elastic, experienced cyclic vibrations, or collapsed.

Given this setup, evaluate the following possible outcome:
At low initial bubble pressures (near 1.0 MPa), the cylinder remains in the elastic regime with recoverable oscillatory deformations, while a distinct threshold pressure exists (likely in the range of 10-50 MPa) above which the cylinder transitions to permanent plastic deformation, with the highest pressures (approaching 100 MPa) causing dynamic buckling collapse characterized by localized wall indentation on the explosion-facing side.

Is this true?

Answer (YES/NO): NO